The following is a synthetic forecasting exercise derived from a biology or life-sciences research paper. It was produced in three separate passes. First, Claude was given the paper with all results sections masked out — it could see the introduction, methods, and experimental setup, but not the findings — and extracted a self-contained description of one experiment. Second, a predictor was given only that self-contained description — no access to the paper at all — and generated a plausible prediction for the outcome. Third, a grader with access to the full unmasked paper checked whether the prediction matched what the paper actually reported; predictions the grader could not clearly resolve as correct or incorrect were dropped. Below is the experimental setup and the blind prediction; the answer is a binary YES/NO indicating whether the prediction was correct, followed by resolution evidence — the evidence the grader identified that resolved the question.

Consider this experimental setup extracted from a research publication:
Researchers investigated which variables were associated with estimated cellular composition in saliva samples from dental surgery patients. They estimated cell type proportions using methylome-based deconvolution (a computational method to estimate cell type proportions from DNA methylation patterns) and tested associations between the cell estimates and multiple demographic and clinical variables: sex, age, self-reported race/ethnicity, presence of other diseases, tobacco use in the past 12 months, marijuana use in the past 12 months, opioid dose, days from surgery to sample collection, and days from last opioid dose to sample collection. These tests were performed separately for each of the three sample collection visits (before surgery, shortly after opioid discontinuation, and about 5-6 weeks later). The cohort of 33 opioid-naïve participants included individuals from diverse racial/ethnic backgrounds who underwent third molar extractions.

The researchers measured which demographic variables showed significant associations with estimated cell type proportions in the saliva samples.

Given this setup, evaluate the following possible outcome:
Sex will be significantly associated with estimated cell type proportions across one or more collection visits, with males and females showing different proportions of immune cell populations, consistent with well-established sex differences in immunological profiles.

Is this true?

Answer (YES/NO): NO